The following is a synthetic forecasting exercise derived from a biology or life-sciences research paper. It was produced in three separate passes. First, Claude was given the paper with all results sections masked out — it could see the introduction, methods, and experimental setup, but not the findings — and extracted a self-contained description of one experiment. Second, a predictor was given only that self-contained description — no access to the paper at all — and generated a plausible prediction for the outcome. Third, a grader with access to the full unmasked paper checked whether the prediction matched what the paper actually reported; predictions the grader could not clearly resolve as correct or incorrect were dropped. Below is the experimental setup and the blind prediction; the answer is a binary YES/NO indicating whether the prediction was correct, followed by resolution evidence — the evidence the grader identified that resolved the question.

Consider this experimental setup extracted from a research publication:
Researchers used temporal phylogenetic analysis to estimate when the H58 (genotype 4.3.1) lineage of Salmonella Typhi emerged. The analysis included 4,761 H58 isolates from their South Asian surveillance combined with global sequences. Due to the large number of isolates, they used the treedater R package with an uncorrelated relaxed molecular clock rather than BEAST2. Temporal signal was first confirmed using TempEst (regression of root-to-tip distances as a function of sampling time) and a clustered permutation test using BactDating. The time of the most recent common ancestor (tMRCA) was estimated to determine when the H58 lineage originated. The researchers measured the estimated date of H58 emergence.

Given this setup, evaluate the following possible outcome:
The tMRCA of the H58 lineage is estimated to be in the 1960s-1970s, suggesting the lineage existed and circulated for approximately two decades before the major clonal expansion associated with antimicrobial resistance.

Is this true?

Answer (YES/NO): NO